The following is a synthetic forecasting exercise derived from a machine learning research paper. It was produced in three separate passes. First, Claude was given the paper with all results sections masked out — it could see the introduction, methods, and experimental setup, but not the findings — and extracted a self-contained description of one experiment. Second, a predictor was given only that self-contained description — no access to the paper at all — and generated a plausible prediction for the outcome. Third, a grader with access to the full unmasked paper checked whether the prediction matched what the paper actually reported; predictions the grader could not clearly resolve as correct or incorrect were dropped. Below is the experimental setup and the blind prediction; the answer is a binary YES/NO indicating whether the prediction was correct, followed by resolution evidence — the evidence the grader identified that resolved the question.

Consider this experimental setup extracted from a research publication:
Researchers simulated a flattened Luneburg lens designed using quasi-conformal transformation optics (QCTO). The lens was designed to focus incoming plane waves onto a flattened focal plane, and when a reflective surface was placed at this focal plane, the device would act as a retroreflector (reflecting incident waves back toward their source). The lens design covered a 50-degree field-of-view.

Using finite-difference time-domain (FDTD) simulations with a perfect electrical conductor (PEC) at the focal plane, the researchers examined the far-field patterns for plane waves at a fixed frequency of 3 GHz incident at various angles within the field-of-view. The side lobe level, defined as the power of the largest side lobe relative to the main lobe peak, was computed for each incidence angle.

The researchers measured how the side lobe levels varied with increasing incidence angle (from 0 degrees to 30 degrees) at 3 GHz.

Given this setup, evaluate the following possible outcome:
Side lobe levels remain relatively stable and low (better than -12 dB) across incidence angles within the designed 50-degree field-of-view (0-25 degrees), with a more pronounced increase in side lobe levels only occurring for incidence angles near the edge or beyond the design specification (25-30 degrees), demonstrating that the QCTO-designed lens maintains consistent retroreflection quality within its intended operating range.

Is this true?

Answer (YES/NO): NO